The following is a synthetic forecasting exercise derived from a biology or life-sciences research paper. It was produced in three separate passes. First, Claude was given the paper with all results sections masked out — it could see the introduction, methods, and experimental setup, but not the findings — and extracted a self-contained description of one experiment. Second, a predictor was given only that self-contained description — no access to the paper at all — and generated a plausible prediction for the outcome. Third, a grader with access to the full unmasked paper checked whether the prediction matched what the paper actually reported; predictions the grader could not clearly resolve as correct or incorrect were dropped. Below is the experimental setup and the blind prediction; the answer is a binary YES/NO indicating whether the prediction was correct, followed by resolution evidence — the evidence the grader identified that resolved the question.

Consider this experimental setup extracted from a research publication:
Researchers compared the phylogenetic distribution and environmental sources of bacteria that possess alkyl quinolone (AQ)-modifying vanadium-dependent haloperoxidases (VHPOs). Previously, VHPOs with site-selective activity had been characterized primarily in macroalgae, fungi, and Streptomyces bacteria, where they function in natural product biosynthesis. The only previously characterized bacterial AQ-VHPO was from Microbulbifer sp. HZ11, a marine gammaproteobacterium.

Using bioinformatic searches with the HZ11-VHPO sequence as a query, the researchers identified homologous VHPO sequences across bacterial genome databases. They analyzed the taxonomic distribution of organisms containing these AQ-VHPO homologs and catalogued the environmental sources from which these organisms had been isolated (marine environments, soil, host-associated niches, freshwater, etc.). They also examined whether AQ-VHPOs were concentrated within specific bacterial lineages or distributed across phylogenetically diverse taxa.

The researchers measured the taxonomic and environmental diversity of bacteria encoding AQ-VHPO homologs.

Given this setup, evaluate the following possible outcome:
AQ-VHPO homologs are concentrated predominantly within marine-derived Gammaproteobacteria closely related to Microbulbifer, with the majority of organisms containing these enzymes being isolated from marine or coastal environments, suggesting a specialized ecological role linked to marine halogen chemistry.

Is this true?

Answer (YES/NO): NO